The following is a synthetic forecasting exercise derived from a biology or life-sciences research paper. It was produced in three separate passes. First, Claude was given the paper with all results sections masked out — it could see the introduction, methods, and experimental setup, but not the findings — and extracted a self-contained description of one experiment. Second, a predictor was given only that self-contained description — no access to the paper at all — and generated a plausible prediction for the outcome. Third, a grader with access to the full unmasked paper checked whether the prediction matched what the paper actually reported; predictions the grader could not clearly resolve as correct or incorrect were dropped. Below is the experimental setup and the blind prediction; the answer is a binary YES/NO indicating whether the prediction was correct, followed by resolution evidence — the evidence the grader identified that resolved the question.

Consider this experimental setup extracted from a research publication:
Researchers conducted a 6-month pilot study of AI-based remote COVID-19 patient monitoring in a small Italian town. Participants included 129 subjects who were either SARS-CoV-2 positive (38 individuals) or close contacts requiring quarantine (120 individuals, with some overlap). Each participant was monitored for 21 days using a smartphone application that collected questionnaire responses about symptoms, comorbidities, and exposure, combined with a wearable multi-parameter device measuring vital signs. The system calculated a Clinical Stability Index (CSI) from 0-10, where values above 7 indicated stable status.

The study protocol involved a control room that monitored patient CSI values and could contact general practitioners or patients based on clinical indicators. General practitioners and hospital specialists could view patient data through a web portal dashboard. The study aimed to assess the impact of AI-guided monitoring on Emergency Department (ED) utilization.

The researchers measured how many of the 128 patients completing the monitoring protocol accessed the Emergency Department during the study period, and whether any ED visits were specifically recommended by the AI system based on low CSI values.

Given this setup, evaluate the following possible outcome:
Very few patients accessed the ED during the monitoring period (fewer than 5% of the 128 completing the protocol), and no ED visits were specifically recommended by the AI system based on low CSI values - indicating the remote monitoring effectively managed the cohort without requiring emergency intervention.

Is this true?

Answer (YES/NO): YES